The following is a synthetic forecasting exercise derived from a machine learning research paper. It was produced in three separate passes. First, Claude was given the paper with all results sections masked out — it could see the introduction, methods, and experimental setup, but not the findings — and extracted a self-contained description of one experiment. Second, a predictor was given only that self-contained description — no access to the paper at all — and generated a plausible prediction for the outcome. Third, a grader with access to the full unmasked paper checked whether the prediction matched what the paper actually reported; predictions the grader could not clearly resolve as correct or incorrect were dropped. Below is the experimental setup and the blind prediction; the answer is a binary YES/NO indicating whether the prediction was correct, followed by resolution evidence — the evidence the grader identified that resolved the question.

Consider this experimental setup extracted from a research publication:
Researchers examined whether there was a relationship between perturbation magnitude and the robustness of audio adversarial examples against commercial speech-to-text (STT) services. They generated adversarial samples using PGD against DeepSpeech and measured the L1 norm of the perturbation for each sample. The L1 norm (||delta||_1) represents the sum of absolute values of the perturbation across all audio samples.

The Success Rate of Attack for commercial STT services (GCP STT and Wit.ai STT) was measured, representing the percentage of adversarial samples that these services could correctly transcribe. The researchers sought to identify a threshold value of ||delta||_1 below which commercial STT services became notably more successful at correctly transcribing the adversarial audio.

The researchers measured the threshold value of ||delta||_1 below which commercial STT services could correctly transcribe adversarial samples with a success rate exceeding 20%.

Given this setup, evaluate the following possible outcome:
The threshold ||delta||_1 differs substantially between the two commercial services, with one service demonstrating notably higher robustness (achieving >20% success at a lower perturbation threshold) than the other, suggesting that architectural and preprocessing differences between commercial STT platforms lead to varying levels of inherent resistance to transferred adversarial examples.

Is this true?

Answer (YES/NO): NO